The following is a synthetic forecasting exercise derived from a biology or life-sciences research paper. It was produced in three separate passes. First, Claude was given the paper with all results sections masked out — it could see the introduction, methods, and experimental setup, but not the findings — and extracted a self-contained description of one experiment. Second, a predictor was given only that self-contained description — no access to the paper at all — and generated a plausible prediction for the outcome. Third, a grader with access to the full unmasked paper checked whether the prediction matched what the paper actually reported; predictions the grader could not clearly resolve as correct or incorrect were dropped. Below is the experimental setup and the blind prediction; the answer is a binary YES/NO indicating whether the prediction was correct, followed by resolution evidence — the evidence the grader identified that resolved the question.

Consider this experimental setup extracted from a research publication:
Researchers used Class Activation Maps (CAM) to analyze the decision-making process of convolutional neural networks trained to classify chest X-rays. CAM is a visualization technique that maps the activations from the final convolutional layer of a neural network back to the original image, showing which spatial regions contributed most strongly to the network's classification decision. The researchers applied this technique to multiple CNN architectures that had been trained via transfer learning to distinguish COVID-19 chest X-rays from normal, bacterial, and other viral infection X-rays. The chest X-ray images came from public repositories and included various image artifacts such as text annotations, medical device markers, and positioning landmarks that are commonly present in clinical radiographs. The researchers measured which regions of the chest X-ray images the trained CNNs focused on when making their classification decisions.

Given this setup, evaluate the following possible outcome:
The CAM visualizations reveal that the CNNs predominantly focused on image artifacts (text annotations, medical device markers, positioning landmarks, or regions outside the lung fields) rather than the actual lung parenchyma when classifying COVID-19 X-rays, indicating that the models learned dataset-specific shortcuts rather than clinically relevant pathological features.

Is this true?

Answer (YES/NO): YES